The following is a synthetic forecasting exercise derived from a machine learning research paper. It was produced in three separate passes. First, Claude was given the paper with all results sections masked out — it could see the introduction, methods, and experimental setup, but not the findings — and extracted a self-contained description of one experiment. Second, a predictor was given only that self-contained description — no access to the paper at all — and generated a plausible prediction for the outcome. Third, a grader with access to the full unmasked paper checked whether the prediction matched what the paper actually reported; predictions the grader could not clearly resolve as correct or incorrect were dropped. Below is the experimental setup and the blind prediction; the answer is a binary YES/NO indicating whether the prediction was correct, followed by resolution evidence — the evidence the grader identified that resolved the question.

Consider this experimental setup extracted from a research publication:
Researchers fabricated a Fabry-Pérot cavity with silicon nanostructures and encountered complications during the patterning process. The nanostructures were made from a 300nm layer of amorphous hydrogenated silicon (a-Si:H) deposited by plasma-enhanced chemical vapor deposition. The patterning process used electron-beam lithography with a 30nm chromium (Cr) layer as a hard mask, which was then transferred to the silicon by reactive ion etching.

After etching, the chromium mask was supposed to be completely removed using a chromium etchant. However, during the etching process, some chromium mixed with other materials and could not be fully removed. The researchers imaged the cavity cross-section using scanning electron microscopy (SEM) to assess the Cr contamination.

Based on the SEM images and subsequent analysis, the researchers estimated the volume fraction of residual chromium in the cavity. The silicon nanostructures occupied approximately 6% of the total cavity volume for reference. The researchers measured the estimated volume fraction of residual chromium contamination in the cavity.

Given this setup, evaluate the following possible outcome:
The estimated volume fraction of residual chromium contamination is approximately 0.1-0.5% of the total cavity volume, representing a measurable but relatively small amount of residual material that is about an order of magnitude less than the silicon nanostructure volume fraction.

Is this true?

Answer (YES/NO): YES